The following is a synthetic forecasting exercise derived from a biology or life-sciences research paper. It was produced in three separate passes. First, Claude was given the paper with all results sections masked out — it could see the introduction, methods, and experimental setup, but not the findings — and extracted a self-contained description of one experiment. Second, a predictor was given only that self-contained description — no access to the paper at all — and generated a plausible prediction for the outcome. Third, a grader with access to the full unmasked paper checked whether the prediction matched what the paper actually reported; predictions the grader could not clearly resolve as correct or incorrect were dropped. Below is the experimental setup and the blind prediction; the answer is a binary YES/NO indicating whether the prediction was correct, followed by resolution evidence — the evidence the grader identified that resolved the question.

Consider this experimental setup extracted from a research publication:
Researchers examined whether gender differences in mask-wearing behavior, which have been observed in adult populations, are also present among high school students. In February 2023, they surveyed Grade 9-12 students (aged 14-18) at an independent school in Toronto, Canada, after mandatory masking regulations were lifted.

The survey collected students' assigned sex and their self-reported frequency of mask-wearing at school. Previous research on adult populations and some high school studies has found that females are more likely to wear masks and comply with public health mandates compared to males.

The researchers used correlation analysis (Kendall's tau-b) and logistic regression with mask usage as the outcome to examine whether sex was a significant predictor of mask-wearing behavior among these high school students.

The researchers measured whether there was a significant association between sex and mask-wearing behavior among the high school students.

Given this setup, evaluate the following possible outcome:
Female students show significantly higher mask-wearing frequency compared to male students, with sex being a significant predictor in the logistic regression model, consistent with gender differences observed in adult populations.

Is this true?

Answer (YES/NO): NO